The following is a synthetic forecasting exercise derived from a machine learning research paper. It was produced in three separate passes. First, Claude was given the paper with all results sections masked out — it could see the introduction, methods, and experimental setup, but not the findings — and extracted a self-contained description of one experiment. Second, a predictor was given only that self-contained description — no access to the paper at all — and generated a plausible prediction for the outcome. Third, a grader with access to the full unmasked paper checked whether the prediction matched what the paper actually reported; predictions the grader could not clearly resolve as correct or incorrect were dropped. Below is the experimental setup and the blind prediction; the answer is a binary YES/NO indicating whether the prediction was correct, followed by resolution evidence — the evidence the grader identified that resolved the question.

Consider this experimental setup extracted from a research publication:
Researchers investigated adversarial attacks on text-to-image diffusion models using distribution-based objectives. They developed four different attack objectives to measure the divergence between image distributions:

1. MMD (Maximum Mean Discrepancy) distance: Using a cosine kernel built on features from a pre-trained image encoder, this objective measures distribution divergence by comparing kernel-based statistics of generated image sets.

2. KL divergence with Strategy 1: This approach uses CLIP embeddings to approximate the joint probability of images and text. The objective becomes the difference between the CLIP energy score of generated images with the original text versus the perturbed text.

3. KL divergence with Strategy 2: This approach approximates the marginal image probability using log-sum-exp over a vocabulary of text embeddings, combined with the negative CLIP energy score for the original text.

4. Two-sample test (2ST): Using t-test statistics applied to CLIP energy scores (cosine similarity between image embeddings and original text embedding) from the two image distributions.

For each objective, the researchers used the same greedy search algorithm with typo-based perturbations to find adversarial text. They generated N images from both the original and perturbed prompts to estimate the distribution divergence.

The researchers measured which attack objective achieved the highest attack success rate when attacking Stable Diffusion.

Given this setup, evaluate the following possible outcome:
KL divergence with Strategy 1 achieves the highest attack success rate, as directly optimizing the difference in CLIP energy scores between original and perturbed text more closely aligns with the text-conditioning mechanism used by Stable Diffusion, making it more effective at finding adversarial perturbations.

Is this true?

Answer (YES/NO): NO